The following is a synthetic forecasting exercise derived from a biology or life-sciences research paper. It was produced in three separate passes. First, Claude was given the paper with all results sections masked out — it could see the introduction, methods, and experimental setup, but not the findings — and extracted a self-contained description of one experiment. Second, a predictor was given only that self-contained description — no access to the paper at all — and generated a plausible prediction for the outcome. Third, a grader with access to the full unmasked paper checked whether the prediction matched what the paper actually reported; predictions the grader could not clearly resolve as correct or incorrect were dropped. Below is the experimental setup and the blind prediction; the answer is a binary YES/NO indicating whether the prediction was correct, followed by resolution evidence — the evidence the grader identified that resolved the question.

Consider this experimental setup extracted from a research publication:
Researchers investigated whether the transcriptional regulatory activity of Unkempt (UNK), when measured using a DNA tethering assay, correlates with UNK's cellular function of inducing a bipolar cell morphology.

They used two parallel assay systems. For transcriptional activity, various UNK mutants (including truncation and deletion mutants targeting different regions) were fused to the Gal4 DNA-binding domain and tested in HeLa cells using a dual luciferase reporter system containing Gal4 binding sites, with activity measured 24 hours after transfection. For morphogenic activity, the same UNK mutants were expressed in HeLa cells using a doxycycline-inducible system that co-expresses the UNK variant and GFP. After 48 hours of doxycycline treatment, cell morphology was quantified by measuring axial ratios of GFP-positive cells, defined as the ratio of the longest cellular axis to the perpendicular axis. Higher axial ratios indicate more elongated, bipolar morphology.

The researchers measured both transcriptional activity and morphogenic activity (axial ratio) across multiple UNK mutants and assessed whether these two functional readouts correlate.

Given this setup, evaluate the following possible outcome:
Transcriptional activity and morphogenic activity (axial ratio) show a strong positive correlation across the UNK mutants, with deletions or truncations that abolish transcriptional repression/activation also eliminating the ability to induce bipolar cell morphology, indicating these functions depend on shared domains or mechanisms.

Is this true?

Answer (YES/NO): YES